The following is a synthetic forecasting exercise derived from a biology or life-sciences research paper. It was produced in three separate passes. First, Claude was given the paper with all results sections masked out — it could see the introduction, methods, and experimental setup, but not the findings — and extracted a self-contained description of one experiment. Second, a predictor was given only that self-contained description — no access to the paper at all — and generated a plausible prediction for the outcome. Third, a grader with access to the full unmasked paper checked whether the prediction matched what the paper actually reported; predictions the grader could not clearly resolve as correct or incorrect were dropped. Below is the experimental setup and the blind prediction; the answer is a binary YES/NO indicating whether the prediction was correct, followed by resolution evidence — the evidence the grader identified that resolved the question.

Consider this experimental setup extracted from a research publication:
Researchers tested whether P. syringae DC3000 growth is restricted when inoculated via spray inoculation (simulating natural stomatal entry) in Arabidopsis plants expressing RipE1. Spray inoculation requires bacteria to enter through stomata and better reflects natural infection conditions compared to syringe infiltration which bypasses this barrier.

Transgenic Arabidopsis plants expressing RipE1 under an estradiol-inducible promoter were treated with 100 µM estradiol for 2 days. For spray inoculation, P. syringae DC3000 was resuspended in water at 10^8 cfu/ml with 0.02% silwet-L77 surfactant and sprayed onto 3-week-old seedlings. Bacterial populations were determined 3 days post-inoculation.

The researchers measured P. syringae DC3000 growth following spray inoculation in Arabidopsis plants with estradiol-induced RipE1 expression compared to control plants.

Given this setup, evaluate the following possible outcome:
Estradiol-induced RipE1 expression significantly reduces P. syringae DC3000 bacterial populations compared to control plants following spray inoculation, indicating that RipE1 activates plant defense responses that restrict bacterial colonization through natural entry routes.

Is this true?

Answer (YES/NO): NO